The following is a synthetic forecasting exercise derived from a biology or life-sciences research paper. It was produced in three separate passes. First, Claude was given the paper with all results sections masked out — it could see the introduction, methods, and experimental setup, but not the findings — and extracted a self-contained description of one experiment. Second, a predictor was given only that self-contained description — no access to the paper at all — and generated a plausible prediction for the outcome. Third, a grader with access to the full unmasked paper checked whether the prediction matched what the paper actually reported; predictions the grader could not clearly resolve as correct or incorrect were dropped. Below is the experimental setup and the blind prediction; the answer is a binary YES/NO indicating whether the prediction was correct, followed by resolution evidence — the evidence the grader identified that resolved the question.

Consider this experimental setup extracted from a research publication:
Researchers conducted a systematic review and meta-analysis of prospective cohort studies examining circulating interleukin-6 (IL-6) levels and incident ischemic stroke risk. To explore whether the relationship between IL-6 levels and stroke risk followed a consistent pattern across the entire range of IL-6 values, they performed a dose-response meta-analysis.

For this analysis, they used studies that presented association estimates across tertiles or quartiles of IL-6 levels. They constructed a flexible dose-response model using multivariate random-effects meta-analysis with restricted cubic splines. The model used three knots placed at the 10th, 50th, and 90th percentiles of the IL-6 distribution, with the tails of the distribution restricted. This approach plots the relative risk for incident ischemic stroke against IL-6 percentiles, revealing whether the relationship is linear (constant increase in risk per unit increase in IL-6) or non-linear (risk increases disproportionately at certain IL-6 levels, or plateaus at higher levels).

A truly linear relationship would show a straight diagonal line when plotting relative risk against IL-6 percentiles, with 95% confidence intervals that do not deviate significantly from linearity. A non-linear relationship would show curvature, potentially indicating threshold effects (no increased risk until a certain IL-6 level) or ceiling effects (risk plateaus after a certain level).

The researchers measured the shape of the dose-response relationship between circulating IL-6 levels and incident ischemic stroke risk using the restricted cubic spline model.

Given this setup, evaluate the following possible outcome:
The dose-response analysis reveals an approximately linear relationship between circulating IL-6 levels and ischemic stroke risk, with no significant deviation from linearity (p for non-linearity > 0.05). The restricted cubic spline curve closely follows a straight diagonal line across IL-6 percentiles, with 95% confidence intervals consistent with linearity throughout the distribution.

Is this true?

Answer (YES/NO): YES